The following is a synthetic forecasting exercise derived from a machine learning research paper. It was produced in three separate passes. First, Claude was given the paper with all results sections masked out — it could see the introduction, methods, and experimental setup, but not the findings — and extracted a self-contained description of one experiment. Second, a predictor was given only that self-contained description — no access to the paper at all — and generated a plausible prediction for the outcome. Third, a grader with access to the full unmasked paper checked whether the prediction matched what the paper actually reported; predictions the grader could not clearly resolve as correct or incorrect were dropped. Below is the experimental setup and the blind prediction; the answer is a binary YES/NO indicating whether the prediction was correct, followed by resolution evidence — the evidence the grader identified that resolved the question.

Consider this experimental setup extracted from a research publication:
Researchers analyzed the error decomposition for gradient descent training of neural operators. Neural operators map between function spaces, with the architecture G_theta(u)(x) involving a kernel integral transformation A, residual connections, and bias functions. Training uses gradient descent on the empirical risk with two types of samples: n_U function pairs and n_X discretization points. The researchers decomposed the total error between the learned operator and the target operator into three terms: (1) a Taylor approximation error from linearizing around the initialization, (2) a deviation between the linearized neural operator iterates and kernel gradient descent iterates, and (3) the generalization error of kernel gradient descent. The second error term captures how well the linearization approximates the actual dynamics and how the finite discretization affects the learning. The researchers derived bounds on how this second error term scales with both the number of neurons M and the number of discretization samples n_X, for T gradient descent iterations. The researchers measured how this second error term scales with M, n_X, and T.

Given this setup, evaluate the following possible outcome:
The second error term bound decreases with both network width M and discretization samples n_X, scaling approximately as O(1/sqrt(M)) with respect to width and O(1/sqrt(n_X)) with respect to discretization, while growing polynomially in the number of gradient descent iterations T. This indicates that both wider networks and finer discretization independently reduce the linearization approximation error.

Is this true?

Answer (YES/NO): NO